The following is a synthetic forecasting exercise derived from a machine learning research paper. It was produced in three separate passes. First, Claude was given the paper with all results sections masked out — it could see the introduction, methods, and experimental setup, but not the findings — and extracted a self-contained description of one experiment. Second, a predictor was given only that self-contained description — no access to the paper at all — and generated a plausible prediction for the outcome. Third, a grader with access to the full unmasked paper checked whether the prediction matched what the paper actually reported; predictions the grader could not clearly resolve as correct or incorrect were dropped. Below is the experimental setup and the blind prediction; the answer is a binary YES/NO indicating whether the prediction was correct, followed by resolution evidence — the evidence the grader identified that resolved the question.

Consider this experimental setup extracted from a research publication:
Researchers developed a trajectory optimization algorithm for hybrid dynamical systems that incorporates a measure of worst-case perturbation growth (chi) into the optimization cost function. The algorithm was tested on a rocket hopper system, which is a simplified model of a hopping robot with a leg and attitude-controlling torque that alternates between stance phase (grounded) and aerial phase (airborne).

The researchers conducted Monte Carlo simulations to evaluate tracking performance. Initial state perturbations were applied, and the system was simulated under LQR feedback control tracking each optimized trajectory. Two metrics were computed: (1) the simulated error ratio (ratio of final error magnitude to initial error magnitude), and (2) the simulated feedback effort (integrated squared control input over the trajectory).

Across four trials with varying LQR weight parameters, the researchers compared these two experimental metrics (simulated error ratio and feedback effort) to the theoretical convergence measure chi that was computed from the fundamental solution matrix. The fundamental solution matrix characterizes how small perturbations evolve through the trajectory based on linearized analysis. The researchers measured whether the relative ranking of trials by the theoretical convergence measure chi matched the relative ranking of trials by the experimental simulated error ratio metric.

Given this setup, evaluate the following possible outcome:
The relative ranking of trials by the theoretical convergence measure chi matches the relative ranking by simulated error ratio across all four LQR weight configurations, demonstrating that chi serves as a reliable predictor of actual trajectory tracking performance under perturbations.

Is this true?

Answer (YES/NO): YES